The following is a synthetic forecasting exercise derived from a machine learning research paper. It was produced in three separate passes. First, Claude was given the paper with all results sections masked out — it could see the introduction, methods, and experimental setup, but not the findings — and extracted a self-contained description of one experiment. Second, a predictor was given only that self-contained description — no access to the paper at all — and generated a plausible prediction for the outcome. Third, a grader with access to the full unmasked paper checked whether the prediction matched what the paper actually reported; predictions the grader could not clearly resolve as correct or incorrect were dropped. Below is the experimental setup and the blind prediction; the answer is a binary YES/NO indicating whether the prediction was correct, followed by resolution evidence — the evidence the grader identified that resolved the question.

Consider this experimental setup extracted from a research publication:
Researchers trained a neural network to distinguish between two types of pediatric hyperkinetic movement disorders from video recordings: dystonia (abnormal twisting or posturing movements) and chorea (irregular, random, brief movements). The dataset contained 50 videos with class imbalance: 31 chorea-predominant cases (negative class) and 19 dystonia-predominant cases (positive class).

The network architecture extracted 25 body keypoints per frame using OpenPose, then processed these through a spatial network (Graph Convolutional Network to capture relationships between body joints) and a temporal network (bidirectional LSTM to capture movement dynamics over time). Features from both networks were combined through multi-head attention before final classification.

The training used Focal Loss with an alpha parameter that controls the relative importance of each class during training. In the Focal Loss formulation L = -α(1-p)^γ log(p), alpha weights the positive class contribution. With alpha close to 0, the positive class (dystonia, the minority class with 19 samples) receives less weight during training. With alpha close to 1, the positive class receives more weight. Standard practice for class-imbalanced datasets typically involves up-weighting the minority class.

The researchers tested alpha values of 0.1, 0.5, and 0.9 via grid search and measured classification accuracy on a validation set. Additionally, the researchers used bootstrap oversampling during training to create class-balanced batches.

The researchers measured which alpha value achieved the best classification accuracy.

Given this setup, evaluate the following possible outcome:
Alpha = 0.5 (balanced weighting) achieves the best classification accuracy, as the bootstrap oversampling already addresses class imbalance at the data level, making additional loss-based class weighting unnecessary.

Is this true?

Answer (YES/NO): NO